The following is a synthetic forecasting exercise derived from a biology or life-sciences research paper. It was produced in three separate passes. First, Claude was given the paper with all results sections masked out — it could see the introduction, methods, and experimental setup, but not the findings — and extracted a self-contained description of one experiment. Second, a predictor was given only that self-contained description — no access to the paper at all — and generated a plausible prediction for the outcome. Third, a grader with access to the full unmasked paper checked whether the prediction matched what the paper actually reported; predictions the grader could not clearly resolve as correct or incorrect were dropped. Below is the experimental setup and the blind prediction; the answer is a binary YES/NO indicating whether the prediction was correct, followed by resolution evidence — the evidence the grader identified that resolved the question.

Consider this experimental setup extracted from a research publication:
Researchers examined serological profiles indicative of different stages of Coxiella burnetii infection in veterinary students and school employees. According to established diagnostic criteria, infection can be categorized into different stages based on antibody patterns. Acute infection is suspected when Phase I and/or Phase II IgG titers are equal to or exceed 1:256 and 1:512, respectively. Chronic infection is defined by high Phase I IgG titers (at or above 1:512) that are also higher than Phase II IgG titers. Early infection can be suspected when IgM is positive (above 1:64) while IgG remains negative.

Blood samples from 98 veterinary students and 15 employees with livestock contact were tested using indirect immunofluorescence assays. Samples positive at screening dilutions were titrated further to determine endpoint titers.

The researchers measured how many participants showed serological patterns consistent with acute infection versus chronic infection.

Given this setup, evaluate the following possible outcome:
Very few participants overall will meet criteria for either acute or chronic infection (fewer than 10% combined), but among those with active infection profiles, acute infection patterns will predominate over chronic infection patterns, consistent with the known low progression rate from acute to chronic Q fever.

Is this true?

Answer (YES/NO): YES